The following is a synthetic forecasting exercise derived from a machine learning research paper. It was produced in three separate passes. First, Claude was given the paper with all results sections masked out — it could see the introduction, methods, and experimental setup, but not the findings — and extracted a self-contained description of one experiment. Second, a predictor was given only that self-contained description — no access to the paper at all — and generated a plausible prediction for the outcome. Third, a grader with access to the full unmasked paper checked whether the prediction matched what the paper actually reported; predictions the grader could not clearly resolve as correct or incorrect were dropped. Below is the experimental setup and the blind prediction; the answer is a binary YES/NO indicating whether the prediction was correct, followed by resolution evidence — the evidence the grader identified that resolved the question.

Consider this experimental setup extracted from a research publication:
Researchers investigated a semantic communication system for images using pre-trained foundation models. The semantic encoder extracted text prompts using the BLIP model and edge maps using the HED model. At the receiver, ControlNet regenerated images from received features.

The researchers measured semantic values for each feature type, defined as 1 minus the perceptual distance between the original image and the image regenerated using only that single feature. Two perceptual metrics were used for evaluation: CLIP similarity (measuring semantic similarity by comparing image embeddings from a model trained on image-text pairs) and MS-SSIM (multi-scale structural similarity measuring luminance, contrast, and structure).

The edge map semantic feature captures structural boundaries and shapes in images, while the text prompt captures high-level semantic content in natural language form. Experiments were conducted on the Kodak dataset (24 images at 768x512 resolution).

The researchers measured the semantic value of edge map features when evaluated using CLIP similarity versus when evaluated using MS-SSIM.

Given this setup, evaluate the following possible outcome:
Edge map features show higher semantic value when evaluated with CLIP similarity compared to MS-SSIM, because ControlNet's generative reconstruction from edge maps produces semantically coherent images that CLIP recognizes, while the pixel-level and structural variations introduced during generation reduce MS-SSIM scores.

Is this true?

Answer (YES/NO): NO